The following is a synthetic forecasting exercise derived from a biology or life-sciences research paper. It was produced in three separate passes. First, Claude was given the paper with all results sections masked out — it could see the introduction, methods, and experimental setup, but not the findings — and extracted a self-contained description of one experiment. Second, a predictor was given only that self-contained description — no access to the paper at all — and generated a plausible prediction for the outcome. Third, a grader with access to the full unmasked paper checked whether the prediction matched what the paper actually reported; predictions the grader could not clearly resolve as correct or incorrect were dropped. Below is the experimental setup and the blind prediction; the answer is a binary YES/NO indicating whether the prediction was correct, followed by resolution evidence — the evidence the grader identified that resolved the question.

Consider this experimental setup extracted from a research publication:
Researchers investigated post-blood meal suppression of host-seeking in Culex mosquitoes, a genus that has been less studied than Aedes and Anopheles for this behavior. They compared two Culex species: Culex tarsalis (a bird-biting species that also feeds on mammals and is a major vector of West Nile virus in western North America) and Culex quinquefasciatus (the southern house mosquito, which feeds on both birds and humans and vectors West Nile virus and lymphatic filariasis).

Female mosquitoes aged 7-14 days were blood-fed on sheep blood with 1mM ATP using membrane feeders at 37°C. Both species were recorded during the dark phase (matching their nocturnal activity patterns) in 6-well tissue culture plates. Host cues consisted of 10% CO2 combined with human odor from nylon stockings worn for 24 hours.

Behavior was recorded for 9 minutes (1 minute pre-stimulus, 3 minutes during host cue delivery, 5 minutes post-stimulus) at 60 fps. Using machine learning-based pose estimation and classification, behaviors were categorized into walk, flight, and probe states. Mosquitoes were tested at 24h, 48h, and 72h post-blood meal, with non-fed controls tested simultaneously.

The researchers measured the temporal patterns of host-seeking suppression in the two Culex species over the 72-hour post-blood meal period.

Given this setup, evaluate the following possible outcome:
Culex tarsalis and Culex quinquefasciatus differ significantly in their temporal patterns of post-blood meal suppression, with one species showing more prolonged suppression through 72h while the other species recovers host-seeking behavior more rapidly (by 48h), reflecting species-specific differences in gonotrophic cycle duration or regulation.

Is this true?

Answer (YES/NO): NO